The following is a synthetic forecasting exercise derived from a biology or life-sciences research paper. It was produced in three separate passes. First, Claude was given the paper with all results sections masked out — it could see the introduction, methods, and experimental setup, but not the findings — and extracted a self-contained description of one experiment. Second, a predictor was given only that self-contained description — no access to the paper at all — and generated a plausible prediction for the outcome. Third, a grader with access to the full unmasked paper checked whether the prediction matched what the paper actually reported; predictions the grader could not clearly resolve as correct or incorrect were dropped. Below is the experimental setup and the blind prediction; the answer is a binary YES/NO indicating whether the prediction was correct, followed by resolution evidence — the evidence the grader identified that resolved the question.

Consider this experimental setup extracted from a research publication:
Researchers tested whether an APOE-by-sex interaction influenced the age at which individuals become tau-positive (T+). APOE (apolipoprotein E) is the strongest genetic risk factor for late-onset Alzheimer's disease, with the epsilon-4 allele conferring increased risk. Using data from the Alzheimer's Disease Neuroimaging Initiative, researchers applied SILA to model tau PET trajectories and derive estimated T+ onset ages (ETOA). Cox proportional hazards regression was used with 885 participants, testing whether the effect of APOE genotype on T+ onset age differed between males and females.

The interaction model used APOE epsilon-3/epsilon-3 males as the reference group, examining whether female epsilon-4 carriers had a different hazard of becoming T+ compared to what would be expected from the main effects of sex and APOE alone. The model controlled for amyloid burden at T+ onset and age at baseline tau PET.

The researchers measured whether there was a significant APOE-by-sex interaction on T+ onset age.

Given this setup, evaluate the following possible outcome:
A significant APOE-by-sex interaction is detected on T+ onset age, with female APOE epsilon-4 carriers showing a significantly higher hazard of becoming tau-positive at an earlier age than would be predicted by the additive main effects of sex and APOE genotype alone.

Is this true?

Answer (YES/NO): NO